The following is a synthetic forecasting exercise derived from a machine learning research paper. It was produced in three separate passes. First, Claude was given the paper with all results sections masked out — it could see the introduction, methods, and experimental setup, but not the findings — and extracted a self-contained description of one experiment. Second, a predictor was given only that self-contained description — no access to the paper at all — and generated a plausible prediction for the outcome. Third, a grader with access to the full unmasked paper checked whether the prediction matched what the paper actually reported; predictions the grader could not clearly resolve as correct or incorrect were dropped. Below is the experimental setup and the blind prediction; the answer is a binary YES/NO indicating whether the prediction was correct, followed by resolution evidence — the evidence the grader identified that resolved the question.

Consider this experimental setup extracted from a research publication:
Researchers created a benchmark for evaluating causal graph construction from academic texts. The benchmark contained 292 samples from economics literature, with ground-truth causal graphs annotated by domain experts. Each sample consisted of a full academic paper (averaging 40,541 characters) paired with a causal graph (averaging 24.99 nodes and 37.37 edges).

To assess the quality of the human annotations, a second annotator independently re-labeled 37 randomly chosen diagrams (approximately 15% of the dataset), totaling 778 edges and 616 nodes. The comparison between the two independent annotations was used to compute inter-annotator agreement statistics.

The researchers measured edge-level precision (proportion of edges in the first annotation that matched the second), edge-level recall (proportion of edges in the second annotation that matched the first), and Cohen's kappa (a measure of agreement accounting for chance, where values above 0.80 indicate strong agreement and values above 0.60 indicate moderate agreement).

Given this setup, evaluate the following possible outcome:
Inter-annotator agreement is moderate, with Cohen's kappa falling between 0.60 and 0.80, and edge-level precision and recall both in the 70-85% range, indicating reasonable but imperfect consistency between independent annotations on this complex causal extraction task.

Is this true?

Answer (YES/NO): NO